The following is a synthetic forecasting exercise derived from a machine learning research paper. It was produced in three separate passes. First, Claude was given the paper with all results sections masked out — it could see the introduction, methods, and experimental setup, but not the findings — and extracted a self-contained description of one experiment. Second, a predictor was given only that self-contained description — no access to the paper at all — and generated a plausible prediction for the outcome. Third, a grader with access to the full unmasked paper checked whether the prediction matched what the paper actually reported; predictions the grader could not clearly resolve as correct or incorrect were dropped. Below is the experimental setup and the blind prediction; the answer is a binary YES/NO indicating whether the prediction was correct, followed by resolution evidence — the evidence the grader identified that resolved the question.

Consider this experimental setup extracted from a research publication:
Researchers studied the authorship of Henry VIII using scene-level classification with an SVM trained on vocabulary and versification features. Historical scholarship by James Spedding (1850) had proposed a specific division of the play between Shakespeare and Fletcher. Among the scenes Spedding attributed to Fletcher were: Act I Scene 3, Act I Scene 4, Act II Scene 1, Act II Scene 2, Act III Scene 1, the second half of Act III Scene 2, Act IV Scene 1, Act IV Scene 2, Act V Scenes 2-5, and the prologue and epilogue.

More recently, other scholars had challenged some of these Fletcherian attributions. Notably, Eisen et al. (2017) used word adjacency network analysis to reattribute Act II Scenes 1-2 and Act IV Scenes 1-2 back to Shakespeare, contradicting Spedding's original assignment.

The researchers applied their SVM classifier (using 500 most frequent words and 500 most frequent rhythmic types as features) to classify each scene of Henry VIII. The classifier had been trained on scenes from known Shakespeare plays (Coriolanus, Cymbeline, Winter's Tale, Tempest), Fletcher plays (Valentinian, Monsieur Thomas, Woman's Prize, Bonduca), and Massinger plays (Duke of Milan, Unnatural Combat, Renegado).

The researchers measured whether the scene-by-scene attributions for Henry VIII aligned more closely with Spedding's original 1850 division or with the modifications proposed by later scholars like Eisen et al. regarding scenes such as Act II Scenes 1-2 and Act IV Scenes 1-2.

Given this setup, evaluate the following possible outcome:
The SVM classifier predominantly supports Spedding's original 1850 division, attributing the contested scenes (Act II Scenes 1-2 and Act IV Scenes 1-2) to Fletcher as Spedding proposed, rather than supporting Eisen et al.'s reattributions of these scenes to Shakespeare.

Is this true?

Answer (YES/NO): NO